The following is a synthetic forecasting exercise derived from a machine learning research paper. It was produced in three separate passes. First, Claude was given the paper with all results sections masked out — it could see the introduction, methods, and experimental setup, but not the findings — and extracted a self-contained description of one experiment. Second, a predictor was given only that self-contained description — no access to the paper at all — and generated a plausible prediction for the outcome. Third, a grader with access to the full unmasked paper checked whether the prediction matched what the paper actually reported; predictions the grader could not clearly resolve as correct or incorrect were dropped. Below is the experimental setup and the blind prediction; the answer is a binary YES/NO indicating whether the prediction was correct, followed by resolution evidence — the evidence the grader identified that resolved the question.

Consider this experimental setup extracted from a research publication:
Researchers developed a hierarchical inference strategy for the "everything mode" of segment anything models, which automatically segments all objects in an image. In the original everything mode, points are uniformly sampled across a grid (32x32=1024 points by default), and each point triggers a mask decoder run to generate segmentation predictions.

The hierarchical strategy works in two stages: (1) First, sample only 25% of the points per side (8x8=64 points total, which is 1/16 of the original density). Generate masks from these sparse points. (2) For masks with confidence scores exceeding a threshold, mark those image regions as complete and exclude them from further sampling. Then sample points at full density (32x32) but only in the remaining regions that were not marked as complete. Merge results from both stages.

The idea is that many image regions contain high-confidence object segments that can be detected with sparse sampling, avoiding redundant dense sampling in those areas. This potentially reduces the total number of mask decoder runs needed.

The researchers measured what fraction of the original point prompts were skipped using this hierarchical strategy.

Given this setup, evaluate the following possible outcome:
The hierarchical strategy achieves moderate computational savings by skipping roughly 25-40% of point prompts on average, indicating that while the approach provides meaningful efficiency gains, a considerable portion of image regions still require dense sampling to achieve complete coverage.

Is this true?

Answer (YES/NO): NO